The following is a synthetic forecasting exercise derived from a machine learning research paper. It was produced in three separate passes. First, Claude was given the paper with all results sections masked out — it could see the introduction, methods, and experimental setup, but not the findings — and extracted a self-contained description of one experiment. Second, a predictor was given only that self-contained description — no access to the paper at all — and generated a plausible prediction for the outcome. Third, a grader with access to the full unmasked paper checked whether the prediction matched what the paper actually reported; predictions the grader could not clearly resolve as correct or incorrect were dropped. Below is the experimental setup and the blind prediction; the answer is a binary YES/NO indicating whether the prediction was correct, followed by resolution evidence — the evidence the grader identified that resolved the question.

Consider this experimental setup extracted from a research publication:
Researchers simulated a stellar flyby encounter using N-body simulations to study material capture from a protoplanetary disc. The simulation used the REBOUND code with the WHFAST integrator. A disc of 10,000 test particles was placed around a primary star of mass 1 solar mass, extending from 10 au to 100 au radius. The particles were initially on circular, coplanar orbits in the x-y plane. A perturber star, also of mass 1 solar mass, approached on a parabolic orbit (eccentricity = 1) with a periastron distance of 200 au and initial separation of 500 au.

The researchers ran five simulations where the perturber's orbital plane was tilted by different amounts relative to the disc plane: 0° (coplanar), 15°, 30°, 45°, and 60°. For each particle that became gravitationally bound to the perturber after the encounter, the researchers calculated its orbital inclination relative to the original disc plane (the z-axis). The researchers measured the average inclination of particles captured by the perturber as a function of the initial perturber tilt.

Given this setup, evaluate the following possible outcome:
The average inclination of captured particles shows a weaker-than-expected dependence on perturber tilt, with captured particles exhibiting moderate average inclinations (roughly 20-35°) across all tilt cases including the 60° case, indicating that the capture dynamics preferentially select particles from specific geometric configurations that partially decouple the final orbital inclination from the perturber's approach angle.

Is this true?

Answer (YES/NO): NO